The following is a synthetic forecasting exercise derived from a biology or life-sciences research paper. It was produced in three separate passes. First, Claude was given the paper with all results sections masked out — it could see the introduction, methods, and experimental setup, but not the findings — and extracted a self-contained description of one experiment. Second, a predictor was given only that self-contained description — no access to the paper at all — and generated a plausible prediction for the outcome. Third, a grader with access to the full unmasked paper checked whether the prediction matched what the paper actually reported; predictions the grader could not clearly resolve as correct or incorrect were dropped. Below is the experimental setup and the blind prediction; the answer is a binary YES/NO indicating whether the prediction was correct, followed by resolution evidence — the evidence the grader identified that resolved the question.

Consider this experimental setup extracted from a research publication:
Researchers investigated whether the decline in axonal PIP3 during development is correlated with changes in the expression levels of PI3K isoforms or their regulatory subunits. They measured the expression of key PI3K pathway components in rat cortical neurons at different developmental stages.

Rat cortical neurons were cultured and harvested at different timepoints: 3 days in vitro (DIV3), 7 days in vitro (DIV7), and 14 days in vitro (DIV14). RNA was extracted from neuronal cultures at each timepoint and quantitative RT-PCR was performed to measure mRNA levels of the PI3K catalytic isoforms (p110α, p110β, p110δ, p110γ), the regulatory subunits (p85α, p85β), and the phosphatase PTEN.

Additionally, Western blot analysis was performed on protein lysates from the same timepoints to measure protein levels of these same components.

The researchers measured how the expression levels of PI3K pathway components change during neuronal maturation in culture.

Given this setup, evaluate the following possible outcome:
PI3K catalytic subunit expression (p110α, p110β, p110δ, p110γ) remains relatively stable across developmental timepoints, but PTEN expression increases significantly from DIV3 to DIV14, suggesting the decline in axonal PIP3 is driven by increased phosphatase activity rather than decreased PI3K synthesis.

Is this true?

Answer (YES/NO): NO